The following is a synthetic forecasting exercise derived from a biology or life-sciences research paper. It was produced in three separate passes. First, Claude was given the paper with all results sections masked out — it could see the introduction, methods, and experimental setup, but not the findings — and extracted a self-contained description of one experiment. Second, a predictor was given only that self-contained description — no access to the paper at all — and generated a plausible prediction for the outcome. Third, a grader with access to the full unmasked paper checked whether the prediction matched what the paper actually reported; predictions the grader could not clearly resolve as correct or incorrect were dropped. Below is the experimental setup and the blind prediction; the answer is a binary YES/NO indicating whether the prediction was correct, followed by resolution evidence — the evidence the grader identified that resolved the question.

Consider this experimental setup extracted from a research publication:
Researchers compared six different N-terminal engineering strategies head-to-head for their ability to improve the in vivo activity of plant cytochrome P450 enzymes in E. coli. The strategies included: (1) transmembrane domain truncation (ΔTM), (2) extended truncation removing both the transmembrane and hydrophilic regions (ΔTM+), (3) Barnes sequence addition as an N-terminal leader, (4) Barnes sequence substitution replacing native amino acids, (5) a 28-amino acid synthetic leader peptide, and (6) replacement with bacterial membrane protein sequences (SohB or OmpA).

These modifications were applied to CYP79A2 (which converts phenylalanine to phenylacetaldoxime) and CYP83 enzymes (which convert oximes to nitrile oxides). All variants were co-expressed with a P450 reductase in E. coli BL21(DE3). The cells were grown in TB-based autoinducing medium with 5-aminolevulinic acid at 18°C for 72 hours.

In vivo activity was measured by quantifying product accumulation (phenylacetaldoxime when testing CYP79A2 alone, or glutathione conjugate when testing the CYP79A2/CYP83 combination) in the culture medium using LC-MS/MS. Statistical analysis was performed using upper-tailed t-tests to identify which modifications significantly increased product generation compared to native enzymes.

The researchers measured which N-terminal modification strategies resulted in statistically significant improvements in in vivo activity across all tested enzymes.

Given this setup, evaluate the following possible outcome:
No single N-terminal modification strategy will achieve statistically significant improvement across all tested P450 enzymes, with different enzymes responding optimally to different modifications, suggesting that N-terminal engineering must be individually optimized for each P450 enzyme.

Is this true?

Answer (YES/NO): NO